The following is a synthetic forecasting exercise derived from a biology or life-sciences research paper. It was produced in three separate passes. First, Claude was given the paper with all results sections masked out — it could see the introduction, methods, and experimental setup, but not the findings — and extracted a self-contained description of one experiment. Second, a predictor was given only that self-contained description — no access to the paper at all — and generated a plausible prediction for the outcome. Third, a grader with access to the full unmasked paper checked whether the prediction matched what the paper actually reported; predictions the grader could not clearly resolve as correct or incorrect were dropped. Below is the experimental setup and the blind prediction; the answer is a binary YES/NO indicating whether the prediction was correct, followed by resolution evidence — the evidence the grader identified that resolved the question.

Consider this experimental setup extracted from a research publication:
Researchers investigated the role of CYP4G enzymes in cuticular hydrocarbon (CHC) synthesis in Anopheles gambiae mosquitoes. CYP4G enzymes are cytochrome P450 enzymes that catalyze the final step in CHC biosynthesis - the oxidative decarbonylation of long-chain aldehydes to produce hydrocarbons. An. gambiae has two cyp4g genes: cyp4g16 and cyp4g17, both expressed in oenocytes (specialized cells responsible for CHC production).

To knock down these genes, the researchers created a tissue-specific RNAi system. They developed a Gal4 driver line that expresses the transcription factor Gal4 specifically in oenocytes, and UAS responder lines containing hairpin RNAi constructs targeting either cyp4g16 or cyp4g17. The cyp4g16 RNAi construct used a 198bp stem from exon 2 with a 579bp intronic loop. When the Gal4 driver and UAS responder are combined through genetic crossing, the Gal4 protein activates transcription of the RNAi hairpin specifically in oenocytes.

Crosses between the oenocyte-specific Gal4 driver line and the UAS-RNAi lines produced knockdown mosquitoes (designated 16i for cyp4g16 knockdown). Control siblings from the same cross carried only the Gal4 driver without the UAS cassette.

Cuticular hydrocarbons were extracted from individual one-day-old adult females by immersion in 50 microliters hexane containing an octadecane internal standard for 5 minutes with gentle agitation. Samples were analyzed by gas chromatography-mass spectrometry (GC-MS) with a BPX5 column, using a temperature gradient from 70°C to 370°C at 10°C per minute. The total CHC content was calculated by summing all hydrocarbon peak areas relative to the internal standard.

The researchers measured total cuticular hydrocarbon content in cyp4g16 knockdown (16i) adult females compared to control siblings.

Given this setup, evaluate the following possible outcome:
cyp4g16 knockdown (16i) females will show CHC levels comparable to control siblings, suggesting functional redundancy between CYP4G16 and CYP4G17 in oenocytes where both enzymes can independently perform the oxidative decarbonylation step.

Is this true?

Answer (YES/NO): NO